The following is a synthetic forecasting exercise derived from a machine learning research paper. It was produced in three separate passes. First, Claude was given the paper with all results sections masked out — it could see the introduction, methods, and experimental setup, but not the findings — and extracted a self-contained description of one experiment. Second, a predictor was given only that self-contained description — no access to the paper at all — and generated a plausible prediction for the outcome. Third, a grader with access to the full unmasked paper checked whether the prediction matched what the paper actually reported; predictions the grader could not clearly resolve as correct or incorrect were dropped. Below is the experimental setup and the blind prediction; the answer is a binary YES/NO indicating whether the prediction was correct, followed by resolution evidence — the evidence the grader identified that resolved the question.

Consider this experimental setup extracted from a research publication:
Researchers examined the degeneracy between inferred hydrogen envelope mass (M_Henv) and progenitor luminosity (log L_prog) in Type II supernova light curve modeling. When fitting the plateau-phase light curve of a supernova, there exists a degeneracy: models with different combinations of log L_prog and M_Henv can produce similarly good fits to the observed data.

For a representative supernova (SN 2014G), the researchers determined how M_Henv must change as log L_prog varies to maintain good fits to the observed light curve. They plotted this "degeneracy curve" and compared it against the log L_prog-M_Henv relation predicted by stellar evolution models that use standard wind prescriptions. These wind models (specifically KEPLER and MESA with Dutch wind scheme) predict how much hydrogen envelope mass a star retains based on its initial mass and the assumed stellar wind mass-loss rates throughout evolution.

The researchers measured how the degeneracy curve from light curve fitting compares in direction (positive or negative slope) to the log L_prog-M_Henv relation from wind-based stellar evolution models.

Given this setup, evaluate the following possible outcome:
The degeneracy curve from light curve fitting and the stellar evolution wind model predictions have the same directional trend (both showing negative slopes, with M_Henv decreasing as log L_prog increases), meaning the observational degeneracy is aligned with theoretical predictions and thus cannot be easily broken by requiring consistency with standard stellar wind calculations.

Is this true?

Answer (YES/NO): NO